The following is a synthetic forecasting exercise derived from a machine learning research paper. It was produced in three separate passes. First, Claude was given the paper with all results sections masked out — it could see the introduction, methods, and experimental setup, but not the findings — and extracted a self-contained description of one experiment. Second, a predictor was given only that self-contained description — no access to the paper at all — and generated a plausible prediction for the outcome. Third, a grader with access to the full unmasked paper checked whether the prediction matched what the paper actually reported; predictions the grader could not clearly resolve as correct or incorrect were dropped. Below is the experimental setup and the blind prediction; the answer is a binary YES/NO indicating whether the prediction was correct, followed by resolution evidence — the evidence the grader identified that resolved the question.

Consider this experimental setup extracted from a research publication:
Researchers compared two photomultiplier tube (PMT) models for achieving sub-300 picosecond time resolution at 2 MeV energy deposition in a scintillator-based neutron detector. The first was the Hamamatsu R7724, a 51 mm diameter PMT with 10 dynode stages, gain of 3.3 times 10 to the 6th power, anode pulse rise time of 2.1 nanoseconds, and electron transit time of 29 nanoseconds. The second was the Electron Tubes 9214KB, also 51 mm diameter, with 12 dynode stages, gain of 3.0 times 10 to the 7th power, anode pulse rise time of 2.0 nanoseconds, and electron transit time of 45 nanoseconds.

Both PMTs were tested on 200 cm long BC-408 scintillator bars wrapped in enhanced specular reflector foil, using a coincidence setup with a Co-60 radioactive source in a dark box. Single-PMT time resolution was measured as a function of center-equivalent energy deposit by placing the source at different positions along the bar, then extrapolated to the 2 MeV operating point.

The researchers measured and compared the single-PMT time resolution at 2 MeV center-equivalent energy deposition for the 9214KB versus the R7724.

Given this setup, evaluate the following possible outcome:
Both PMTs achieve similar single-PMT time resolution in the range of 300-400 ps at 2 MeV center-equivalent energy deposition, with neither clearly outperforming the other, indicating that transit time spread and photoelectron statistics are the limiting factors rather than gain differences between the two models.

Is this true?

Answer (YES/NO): NO